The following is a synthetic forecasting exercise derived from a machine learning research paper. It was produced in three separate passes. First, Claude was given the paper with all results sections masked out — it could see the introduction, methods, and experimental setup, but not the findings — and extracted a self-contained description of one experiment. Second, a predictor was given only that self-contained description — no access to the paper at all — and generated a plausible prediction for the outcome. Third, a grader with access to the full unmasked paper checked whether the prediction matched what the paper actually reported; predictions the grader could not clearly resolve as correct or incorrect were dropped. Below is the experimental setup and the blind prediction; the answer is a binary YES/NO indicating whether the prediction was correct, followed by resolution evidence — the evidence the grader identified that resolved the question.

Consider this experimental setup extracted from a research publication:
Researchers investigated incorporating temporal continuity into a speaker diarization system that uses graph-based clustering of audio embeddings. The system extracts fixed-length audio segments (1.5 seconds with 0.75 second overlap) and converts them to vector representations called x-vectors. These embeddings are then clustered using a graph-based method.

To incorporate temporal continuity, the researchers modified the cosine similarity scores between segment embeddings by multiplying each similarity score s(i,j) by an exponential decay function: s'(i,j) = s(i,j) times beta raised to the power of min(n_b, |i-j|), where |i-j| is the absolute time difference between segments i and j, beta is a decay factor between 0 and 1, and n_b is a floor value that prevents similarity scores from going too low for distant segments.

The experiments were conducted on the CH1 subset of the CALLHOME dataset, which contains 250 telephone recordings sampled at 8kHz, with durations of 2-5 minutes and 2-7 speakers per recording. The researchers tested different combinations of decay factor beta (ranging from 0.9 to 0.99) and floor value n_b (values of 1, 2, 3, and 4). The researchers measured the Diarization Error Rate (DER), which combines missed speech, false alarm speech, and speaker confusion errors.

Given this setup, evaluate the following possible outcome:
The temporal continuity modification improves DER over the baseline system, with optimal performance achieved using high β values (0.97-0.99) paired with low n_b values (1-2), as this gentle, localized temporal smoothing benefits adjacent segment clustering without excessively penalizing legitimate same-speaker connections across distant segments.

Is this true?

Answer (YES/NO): NO